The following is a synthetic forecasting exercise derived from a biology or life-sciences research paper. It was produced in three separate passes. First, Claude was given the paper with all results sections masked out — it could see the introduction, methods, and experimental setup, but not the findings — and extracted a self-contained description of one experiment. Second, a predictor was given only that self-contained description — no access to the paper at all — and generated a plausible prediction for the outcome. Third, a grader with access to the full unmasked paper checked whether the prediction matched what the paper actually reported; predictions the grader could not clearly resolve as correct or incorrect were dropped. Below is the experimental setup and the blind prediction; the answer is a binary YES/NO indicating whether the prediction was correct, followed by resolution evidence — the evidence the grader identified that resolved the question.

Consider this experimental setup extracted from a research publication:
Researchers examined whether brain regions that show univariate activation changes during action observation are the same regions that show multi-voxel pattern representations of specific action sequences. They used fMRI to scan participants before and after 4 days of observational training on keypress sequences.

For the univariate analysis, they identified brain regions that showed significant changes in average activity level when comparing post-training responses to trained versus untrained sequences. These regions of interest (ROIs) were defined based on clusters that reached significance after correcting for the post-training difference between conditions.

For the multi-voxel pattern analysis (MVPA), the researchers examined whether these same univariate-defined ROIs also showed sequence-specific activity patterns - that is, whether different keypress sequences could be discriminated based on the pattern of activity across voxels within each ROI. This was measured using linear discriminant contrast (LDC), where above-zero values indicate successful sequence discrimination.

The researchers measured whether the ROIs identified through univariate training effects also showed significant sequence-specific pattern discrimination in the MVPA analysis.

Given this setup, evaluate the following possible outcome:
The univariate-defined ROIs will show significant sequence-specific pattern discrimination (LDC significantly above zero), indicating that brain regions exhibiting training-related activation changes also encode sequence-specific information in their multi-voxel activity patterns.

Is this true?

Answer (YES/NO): YES